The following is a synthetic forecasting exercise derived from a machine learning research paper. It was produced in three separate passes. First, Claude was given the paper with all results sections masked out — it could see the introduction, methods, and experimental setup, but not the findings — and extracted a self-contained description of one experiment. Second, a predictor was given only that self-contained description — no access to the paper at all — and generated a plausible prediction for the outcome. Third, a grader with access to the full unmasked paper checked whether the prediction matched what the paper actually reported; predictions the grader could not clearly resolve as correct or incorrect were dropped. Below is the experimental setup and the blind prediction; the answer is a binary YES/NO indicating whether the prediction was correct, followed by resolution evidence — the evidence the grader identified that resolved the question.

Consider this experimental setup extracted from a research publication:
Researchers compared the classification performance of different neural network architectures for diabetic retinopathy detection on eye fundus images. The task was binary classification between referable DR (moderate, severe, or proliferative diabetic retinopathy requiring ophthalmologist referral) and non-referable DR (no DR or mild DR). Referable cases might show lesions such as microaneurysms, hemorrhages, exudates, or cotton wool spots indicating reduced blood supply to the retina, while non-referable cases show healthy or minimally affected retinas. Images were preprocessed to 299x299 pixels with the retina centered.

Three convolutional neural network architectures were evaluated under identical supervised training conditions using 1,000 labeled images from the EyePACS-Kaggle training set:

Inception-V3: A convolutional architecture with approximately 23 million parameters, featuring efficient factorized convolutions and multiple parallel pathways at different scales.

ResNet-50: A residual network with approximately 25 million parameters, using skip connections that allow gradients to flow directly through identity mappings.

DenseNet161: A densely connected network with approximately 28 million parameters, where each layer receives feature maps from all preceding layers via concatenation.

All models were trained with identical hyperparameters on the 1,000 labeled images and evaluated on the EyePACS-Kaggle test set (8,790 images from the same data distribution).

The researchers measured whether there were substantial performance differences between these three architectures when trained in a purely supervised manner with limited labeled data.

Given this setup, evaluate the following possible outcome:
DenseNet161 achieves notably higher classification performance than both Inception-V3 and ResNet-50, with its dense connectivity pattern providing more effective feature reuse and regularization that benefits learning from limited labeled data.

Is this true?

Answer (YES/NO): NO